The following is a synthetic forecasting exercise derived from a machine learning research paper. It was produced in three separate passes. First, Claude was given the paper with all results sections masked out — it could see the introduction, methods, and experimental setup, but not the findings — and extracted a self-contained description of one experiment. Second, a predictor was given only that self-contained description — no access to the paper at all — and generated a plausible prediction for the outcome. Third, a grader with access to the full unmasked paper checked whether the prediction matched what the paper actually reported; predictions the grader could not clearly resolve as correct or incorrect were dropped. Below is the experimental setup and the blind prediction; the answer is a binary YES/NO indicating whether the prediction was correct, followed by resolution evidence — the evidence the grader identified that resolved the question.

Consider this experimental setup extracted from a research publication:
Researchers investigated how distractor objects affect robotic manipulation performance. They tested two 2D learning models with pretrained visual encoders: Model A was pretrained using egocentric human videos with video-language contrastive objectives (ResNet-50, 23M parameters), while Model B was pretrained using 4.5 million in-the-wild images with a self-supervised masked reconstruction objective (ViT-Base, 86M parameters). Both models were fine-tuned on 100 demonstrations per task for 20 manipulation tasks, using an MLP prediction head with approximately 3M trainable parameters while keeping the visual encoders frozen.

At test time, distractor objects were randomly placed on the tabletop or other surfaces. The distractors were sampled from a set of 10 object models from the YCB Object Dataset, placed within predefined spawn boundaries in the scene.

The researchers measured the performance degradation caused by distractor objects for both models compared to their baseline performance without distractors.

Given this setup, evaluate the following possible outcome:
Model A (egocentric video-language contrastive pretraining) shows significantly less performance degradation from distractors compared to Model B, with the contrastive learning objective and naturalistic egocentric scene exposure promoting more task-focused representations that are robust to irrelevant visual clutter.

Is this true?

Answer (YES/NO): NO